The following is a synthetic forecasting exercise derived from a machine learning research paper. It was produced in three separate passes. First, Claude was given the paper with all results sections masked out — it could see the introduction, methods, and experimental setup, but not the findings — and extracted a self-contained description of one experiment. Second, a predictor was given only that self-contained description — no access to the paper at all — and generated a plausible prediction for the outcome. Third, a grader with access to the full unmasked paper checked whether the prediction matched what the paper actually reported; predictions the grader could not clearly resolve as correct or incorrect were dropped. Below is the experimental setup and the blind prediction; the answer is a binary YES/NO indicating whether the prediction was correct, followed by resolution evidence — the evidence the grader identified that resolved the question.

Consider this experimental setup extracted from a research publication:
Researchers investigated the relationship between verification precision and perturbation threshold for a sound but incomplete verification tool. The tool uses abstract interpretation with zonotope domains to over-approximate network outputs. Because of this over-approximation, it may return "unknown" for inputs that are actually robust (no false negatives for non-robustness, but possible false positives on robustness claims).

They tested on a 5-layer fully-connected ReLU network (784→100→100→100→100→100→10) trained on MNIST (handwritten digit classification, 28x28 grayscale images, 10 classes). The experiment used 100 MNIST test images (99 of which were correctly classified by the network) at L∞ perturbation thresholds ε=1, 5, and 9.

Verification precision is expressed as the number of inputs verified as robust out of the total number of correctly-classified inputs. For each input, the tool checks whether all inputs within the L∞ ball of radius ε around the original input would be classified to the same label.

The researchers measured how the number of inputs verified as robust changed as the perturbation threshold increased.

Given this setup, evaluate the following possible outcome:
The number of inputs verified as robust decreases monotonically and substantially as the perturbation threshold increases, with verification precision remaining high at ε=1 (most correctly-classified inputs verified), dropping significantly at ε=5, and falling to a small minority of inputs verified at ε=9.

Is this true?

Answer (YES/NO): NO